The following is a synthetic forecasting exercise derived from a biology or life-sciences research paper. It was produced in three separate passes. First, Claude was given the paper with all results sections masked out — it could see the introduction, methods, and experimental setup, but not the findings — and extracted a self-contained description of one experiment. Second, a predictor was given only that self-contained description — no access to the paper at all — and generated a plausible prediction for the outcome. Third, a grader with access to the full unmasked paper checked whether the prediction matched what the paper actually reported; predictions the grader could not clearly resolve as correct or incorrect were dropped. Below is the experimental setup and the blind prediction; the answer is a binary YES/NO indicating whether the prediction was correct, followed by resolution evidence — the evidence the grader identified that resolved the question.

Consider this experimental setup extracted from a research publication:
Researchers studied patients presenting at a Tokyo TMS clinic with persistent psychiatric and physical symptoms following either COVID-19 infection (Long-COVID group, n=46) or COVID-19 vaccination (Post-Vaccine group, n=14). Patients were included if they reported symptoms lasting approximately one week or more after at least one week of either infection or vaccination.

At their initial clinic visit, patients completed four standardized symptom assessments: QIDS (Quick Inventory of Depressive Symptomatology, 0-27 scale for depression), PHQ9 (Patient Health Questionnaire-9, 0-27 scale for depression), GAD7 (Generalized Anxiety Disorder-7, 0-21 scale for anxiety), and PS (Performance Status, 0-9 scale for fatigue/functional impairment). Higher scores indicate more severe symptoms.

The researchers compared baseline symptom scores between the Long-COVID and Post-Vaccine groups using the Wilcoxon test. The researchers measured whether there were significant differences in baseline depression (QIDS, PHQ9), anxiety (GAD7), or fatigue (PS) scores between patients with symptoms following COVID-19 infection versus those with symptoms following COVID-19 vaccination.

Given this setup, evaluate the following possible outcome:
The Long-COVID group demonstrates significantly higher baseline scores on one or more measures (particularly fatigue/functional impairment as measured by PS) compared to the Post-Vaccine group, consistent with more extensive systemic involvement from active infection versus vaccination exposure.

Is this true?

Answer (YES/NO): NO